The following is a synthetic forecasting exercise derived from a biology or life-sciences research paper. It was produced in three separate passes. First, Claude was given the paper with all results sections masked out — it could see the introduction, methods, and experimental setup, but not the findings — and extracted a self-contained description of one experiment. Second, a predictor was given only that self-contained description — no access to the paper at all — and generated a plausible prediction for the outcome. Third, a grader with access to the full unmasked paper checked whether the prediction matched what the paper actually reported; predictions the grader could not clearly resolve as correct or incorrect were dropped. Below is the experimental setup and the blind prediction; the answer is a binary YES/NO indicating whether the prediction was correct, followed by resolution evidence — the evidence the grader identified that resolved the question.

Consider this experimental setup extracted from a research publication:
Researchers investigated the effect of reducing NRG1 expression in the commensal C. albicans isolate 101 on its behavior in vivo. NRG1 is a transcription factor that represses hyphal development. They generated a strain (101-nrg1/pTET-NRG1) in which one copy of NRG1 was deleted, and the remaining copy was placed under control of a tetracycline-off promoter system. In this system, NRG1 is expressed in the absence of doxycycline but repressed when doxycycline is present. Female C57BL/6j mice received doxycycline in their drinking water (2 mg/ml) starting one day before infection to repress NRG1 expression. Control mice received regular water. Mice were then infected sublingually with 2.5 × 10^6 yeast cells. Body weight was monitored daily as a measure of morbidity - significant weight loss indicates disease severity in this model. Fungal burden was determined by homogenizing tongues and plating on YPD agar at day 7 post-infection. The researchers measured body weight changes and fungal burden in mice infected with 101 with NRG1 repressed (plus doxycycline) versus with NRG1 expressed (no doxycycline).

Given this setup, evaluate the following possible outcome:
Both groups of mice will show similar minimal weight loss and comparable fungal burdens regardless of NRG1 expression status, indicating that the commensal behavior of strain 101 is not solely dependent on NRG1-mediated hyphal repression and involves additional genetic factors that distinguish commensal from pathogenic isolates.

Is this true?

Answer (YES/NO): NO